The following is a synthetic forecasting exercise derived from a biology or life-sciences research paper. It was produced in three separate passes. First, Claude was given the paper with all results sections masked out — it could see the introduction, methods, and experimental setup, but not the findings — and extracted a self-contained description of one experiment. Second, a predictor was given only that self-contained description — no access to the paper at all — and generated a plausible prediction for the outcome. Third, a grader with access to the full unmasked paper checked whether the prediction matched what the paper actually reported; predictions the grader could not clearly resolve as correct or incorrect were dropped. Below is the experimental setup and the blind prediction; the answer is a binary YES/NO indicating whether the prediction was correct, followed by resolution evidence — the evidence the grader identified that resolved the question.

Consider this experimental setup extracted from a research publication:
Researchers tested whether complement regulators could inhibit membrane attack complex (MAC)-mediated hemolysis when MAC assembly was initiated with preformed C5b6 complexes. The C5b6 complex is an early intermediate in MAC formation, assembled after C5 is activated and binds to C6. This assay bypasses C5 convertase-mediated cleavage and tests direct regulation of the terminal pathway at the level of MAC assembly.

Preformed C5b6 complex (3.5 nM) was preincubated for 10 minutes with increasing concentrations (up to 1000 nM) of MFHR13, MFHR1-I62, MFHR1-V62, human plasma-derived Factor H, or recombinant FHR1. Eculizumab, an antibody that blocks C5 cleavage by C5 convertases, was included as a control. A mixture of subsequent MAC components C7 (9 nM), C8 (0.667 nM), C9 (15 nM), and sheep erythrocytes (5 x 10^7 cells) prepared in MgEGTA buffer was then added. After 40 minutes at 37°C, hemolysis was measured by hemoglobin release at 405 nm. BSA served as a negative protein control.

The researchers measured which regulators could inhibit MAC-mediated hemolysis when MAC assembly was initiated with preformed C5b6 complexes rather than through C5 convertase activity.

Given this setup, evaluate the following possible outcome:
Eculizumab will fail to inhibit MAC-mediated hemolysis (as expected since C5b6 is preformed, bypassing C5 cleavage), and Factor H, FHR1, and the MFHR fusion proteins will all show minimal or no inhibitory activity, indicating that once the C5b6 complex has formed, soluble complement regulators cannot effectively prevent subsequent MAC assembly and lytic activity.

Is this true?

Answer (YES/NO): NO